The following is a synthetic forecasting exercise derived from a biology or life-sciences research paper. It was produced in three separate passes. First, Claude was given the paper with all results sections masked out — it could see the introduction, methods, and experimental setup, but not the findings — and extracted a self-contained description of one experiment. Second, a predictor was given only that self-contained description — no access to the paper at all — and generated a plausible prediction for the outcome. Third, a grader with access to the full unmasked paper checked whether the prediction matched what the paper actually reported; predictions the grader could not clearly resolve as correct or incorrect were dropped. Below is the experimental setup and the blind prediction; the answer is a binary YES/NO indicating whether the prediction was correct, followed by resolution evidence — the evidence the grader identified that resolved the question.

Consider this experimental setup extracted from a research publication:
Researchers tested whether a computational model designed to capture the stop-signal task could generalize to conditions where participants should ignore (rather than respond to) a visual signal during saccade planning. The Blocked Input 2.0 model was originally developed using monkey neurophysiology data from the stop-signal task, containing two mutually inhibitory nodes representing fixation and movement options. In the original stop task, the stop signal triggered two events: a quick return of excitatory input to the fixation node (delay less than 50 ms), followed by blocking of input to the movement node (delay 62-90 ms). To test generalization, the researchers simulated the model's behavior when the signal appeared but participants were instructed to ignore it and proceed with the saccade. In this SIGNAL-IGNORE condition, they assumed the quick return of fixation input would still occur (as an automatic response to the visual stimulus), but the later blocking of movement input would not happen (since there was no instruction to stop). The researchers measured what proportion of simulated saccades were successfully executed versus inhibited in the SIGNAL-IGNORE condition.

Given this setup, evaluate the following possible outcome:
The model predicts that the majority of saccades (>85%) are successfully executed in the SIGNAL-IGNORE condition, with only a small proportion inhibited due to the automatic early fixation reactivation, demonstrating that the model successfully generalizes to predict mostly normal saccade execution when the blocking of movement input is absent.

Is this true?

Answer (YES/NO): NO